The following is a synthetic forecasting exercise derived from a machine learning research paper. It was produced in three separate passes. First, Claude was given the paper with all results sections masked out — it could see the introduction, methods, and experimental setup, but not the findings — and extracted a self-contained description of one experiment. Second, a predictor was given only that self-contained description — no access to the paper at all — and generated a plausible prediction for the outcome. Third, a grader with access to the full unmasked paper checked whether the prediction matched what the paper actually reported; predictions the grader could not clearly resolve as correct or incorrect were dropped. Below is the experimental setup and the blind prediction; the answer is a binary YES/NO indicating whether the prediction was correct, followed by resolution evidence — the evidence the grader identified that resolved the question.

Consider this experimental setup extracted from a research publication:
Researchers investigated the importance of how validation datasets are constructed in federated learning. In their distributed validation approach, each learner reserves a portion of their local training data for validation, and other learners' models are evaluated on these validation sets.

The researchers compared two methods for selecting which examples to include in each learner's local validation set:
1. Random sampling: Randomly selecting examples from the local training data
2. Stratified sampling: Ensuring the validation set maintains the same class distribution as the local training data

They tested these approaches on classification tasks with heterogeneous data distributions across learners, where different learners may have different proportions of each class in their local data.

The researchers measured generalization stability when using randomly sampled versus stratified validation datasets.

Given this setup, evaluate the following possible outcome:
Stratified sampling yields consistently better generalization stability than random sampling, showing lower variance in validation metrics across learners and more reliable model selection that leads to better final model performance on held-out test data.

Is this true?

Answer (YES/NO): YES